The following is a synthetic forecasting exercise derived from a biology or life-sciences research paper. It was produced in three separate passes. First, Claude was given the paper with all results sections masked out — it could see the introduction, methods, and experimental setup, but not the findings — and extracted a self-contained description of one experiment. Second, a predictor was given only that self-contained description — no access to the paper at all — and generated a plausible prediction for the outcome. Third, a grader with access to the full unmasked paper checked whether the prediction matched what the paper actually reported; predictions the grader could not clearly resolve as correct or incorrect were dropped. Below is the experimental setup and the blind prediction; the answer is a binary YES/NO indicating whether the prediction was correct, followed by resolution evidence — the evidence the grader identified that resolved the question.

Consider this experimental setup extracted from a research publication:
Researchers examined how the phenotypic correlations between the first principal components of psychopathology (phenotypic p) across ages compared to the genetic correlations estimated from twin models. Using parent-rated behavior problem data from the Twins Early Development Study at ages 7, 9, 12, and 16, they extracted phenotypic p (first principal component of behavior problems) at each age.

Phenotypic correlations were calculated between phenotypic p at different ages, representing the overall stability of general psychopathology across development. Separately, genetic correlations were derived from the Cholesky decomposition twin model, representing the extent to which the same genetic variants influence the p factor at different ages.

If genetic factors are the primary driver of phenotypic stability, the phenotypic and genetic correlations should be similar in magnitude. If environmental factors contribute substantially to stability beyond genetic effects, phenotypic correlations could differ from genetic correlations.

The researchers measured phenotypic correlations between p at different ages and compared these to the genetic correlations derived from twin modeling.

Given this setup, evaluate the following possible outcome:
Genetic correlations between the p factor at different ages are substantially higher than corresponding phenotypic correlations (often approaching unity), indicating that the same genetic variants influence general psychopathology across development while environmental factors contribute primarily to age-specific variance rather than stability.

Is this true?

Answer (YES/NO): NO